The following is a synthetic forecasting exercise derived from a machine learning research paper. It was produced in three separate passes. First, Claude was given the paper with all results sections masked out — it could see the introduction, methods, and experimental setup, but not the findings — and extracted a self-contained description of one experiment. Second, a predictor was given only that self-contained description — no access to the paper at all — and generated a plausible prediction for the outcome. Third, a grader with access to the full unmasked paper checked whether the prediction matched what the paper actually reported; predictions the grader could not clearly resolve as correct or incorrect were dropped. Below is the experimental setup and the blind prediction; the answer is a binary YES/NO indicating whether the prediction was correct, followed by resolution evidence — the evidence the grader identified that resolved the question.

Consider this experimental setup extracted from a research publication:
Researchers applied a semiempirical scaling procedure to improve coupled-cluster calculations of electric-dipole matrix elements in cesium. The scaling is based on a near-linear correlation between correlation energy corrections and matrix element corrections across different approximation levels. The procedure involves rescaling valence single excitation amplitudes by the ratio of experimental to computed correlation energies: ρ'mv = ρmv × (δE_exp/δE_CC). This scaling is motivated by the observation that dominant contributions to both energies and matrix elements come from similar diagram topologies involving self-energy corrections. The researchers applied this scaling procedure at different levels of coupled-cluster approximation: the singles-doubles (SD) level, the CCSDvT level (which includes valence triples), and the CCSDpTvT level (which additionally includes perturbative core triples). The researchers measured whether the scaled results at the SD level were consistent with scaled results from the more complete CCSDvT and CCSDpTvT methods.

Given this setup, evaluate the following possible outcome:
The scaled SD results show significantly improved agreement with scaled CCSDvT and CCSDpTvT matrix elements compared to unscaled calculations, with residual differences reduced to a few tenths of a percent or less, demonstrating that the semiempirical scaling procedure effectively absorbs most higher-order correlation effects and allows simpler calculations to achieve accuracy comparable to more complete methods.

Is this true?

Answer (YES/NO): NO